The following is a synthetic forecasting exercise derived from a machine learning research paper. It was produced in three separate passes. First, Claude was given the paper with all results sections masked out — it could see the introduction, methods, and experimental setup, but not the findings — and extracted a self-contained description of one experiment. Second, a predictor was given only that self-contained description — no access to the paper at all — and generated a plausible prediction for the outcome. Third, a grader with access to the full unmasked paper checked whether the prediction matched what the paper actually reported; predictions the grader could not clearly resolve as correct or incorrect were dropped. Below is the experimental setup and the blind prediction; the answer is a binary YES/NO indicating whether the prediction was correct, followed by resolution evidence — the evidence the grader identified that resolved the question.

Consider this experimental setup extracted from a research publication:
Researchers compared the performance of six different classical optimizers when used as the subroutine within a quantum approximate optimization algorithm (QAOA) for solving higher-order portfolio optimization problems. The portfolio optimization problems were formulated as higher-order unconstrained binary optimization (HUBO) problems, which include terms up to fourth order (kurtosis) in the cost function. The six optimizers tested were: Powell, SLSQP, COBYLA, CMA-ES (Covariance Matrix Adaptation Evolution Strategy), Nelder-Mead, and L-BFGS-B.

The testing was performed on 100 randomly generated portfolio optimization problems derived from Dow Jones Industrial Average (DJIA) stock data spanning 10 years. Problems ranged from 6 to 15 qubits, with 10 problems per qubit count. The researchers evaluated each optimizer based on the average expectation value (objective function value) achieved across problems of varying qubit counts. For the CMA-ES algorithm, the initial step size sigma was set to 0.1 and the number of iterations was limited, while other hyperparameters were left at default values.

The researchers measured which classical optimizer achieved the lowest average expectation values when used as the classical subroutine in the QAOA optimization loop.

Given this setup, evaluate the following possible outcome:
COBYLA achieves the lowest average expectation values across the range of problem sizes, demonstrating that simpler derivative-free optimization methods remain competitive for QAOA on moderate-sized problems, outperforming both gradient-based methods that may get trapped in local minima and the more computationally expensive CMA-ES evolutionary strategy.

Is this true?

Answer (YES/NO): NO